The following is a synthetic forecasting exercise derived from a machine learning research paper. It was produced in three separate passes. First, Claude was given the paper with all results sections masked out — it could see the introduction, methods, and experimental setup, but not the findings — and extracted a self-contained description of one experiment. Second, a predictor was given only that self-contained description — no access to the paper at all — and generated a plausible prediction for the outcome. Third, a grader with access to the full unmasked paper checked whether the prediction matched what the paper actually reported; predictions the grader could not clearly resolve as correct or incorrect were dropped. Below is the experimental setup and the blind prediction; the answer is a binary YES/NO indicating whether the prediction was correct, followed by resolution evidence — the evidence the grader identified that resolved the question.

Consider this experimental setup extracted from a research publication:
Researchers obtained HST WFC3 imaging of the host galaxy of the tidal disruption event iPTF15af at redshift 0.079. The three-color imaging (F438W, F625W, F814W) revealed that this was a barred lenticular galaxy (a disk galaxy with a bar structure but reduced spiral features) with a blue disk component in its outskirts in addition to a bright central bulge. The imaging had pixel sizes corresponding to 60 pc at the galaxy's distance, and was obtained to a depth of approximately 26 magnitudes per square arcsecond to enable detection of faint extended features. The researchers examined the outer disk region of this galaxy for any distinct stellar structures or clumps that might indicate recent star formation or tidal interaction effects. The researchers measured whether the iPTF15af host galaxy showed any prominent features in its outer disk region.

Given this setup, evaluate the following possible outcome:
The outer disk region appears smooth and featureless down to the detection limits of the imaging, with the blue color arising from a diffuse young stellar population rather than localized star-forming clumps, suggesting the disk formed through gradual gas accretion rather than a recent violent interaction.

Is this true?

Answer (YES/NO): NO